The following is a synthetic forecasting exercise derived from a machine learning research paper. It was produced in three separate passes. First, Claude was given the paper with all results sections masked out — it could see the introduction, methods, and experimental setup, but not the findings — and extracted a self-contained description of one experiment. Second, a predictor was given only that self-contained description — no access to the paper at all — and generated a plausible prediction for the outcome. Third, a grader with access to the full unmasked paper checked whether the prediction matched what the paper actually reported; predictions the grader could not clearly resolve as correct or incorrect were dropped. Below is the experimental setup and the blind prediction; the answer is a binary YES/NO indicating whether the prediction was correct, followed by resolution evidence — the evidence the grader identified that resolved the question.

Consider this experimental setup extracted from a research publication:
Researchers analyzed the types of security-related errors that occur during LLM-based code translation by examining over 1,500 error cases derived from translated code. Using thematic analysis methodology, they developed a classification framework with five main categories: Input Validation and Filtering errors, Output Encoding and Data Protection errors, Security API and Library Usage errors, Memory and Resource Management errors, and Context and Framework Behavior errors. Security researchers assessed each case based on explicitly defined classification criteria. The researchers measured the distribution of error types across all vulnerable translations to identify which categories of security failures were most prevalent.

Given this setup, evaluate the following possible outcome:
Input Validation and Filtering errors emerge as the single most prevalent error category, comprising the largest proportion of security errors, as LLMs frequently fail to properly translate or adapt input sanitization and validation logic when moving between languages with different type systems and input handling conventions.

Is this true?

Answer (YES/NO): YES